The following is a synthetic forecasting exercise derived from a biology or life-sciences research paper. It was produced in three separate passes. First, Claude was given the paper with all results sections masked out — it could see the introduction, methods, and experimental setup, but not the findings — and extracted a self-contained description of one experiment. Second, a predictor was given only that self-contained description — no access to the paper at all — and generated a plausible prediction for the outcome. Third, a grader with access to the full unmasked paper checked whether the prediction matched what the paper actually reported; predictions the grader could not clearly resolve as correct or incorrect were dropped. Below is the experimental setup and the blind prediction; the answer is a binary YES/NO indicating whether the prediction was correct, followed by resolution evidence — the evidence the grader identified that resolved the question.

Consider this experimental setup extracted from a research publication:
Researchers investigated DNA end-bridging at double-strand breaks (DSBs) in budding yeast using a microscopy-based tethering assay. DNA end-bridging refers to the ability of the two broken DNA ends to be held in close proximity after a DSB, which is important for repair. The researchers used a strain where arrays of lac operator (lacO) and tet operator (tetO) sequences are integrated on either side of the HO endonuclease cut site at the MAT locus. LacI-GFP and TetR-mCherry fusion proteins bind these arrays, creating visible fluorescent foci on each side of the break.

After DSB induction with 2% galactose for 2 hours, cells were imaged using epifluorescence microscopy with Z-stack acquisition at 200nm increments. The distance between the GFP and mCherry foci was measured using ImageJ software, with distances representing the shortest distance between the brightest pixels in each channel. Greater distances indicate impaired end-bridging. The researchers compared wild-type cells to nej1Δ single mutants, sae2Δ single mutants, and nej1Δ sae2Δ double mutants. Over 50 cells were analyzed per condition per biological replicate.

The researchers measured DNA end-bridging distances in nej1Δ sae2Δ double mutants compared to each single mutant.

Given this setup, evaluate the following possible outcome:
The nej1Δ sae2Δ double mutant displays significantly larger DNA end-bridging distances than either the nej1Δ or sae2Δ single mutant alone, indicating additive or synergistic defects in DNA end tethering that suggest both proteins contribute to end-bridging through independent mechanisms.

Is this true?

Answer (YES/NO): NO